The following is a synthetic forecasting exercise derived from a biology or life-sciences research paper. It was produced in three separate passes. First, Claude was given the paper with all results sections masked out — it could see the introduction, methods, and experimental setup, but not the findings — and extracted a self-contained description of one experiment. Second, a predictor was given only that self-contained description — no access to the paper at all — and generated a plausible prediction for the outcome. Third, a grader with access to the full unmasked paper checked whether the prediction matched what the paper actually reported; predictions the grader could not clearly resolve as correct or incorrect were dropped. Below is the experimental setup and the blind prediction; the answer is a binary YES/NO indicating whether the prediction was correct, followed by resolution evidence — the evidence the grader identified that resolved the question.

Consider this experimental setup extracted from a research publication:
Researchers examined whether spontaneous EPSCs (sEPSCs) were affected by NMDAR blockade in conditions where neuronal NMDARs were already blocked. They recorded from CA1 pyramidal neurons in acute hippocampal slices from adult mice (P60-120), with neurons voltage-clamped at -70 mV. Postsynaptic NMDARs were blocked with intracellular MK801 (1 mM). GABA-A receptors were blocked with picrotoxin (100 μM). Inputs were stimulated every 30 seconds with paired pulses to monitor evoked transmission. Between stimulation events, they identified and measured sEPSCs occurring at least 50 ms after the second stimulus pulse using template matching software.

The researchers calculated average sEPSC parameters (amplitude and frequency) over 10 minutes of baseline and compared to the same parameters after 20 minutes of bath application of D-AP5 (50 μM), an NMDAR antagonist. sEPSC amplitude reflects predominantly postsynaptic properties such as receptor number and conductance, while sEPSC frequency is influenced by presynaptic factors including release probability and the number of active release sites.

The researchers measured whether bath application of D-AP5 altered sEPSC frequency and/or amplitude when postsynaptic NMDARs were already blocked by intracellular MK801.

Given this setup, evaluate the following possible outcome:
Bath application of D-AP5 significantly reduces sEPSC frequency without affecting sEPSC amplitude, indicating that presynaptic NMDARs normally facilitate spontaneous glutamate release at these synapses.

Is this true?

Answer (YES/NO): NO